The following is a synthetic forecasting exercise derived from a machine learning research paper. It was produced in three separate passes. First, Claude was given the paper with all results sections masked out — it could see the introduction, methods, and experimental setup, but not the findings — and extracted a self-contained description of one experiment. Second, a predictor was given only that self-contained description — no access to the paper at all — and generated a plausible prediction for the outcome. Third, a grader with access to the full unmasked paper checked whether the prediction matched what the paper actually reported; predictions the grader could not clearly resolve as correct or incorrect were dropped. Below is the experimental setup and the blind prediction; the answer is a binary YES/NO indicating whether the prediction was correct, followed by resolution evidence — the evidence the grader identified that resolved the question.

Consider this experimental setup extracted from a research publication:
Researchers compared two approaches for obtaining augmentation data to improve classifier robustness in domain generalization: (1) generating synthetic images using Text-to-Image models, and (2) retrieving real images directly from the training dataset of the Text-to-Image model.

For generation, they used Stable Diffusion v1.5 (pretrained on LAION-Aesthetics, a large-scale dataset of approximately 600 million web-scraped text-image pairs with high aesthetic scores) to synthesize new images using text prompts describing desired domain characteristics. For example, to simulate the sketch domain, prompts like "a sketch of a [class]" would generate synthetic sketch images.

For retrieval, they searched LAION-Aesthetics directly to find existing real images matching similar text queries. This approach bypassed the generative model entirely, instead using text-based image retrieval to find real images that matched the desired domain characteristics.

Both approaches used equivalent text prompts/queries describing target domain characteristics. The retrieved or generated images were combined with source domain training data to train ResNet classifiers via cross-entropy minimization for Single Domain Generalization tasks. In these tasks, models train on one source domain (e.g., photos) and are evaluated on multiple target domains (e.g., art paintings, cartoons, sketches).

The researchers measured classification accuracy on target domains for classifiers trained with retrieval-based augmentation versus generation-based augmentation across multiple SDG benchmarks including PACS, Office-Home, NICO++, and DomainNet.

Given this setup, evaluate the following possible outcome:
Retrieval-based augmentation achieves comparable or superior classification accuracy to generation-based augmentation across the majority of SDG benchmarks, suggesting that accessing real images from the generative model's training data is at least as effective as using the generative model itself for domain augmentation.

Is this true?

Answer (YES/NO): NO